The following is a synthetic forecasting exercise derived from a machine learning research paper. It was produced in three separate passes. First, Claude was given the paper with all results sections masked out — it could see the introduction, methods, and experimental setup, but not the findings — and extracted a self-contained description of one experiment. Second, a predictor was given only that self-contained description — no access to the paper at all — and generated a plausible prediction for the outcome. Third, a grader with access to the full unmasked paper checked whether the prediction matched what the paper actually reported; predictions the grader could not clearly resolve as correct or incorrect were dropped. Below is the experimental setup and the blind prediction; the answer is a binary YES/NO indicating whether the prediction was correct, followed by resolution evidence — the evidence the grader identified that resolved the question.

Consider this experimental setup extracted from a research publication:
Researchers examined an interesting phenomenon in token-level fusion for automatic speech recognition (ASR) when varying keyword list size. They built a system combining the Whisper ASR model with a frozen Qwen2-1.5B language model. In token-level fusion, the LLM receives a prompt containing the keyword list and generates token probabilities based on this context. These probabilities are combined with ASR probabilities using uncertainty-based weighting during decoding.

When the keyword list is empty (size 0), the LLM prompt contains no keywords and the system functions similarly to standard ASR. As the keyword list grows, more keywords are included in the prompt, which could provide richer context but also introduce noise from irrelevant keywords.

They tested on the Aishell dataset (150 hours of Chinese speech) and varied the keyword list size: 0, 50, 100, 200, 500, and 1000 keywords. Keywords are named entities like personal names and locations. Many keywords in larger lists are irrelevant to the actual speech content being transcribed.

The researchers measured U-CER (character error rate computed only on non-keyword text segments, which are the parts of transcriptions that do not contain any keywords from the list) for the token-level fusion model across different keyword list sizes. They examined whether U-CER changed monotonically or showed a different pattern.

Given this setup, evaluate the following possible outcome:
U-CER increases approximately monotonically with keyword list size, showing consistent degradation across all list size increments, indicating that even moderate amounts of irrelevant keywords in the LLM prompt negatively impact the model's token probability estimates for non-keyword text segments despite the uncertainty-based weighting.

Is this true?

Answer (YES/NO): NO